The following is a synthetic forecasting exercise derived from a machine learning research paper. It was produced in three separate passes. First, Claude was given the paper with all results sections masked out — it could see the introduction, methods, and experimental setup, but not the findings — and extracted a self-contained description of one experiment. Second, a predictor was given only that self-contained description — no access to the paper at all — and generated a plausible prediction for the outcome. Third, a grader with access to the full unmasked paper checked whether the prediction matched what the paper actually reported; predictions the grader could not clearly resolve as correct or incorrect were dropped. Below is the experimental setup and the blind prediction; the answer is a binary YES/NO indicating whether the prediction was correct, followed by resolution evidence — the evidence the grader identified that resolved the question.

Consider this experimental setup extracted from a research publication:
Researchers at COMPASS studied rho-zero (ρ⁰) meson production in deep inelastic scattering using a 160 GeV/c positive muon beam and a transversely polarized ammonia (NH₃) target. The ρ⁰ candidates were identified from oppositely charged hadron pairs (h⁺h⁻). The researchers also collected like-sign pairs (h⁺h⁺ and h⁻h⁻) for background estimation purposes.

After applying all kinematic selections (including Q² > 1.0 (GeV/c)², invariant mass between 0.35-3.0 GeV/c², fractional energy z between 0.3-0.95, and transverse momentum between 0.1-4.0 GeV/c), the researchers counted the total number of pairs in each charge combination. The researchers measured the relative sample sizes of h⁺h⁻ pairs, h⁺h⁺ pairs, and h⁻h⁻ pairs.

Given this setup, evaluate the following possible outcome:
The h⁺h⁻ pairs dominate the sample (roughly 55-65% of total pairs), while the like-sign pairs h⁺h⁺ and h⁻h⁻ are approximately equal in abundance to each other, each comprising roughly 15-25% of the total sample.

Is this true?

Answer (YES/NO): NO